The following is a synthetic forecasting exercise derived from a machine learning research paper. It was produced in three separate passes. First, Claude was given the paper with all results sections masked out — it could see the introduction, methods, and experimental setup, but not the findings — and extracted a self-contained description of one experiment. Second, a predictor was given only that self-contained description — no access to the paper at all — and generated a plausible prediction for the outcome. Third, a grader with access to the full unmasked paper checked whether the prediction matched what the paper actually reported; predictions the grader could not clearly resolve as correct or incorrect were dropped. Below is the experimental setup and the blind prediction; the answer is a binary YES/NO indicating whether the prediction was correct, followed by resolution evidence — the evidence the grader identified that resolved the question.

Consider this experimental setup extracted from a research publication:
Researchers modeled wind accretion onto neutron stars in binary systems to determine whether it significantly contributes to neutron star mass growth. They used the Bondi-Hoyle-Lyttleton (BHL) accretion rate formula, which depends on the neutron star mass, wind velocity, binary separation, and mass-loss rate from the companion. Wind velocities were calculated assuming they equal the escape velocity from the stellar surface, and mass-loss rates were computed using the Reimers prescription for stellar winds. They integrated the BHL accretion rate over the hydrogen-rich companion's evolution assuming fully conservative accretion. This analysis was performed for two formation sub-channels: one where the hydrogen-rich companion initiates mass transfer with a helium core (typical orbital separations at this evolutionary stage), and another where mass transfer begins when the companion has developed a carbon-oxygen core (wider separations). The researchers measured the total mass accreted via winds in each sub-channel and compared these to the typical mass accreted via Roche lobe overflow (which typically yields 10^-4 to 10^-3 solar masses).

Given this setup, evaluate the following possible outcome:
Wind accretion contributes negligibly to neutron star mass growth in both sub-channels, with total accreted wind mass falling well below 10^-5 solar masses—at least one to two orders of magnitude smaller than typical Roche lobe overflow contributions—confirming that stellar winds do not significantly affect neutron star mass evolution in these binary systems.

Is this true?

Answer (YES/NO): NO